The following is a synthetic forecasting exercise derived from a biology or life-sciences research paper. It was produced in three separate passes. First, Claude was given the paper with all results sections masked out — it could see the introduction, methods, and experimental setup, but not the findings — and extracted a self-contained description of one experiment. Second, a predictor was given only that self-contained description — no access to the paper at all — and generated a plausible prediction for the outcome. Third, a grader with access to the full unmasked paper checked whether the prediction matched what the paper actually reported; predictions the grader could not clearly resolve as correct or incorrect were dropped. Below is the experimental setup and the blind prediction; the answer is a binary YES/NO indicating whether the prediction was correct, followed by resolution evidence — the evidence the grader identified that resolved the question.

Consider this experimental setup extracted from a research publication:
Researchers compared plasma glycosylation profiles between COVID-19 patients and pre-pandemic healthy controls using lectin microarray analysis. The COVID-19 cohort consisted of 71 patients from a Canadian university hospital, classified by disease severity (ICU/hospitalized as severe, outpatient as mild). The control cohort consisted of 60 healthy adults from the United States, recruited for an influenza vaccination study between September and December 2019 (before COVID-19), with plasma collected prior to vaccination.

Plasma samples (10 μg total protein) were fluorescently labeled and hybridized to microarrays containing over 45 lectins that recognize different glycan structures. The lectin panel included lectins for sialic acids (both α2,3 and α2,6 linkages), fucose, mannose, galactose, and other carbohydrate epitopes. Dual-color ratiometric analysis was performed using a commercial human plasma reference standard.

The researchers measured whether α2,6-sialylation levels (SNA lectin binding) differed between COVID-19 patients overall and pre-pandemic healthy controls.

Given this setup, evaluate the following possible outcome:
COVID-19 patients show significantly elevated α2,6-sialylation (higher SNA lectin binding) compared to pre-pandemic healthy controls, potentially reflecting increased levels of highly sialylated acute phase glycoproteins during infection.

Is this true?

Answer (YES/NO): YES